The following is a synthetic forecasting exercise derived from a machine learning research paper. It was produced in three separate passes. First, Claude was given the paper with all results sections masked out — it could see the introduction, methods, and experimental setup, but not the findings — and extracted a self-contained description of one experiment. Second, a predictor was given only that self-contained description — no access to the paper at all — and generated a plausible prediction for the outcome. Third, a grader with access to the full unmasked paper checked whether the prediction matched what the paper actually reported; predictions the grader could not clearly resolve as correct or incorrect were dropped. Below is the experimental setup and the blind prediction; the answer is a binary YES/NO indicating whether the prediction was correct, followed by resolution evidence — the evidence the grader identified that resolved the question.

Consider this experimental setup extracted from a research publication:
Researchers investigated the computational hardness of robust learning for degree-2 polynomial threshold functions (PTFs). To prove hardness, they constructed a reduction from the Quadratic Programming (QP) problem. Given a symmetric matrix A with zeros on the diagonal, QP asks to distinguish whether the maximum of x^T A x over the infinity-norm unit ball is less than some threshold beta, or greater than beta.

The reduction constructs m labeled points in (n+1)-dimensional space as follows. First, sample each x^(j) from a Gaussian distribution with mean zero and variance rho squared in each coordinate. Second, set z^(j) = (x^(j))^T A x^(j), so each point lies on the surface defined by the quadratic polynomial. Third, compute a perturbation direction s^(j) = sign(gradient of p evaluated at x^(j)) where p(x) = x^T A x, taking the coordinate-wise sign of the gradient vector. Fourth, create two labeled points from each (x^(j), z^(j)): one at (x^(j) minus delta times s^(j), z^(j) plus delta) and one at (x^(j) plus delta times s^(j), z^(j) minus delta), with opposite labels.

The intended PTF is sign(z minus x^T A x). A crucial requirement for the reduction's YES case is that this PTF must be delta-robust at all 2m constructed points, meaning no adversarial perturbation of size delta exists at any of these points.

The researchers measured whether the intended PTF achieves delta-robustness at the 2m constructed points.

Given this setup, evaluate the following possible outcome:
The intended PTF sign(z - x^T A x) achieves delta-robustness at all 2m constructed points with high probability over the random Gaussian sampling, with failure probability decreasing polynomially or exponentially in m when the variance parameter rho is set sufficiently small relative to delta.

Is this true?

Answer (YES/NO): NO